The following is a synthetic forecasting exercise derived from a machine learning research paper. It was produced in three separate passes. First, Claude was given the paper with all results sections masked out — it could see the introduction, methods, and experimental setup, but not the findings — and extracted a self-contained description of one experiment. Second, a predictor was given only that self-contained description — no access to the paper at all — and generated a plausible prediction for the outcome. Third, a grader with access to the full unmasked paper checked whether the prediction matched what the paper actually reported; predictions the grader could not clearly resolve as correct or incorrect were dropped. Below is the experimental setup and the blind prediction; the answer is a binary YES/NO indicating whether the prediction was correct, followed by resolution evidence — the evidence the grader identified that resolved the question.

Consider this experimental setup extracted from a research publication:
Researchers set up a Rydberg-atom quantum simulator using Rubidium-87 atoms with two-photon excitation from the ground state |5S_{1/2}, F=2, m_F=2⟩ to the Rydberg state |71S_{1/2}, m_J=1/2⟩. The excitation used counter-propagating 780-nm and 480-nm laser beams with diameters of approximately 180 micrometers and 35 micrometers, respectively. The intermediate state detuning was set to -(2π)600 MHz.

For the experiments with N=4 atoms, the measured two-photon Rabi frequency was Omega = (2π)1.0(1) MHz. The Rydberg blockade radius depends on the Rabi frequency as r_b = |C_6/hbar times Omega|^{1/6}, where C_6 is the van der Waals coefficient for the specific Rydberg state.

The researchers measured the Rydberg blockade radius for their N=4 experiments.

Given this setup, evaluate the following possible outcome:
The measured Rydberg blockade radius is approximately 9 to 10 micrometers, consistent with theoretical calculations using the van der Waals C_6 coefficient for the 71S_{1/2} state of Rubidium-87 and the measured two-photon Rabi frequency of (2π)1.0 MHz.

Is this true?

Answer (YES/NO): YES